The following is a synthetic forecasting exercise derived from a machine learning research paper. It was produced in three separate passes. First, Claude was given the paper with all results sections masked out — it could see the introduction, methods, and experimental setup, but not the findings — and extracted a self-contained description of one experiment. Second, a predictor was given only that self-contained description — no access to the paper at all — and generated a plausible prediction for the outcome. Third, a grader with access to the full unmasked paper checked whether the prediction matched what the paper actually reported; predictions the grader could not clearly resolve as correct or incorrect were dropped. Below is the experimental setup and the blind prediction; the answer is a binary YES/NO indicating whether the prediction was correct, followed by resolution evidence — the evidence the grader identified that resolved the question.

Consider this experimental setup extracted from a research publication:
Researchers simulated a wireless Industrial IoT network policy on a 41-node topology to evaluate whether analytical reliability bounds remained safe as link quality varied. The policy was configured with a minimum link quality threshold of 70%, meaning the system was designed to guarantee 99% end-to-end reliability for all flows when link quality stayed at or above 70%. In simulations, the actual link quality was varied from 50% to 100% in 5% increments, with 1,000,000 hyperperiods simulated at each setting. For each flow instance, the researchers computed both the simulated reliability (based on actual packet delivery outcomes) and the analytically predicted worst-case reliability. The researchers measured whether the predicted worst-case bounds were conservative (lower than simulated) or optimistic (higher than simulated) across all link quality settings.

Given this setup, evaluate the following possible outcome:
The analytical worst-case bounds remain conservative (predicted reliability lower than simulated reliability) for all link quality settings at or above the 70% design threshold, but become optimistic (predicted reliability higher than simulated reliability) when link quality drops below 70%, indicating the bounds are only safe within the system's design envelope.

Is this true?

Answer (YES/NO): NO